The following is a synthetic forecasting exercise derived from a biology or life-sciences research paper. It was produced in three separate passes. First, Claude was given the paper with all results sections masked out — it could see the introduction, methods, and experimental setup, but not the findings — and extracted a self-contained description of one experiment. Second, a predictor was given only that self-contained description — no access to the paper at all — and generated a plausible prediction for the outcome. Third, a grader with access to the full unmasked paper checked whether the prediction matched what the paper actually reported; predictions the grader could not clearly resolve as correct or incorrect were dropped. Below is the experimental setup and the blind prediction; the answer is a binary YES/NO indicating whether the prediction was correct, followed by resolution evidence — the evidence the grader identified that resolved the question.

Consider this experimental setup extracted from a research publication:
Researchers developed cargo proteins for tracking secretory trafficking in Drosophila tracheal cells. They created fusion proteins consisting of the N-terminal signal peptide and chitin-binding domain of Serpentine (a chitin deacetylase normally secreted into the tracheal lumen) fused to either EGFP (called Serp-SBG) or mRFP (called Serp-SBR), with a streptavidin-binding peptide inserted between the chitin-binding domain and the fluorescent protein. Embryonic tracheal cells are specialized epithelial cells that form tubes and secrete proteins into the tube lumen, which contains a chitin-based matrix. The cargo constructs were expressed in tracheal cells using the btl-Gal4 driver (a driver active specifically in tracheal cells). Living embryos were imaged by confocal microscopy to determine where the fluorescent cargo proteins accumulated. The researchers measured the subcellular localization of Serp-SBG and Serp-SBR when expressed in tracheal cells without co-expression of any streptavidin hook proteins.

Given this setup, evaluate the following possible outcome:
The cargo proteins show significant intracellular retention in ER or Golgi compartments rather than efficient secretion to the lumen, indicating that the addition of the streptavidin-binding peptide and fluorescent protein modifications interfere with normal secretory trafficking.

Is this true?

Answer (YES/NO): NO